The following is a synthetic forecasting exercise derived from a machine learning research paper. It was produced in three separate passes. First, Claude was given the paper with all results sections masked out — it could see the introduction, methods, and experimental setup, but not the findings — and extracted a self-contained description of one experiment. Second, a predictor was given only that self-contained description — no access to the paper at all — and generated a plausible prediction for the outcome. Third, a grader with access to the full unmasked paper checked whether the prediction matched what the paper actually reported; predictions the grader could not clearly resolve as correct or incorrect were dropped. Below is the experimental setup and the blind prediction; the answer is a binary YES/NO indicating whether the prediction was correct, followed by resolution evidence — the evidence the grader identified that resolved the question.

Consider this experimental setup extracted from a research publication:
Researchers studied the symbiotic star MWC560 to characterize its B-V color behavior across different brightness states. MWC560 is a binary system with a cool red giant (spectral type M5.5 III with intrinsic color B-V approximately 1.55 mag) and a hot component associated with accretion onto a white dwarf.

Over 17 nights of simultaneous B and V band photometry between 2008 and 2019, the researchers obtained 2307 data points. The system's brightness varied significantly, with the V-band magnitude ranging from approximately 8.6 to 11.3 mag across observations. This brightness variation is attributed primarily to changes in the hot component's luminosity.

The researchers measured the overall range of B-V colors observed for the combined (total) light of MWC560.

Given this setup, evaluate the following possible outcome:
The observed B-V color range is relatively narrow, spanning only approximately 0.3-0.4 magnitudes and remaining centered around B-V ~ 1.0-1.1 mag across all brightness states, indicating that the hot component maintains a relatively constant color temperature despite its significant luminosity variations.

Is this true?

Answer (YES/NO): NO